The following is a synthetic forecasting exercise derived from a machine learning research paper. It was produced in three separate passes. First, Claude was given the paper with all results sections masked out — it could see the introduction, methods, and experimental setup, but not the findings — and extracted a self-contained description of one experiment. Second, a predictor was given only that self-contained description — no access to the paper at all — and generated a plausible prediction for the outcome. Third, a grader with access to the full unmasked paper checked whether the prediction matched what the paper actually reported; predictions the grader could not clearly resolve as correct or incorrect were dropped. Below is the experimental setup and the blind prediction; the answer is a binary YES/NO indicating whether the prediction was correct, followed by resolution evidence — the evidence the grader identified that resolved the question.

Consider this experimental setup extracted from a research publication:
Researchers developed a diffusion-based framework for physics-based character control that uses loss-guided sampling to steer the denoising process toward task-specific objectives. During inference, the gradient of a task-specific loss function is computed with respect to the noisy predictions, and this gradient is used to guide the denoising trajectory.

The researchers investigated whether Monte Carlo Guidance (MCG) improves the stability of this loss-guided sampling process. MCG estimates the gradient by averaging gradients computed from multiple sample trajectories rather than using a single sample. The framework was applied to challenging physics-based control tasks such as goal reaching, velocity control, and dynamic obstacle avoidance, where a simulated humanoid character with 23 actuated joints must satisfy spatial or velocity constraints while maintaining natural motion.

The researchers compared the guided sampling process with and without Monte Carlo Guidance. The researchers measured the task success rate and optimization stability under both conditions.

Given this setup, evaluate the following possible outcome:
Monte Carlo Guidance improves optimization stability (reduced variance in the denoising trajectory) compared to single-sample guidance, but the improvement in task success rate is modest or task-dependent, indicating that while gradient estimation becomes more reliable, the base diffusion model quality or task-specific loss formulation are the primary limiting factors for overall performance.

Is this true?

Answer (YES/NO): NO